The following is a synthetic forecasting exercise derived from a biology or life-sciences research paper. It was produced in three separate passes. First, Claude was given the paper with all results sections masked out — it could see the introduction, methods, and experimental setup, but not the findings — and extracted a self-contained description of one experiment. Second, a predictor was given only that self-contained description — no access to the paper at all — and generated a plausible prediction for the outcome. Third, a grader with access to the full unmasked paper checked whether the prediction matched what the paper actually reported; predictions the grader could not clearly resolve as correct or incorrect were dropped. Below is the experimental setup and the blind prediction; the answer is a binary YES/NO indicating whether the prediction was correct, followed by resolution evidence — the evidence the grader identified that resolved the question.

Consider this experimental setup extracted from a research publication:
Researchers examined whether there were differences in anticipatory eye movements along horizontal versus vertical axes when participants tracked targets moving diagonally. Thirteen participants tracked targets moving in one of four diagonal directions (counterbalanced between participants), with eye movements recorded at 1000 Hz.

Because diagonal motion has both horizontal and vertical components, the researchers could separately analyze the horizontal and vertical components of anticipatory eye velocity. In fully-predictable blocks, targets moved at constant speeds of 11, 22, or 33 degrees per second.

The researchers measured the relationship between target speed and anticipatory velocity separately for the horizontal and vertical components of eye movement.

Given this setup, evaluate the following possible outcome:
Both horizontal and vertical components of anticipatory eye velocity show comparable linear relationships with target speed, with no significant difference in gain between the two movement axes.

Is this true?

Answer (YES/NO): YES